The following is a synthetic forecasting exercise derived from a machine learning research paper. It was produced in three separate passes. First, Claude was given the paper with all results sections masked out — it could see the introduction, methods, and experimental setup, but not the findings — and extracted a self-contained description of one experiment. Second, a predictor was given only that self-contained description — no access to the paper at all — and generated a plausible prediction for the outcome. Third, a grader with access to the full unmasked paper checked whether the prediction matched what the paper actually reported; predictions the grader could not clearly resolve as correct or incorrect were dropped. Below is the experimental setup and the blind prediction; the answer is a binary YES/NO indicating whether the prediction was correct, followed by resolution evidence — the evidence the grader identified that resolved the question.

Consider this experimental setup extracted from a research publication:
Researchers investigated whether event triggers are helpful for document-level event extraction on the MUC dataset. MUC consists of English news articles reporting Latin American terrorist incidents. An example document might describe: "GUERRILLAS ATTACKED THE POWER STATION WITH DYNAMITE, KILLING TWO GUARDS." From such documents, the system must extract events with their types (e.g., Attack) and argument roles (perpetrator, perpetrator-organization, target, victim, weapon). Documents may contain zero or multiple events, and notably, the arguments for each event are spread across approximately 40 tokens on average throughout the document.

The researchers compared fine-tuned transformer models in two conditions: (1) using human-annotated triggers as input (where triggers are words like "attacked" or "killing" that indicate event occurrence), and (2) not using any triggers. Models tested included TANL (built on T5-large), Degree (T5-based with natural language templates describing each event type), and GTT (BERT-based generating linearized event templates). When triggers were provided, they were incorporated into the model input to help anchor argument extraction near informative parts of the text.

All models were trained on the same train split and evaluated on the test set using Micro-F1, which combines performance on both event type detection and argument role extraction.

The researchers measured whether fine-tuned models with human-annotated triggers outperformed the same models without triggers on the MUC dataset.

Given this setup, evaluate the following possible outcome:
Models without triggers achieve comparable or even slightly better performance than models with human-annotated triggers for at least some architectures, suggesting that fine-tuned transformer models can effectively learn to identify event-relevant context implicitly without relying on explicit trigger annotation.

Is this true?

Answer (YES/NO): YES